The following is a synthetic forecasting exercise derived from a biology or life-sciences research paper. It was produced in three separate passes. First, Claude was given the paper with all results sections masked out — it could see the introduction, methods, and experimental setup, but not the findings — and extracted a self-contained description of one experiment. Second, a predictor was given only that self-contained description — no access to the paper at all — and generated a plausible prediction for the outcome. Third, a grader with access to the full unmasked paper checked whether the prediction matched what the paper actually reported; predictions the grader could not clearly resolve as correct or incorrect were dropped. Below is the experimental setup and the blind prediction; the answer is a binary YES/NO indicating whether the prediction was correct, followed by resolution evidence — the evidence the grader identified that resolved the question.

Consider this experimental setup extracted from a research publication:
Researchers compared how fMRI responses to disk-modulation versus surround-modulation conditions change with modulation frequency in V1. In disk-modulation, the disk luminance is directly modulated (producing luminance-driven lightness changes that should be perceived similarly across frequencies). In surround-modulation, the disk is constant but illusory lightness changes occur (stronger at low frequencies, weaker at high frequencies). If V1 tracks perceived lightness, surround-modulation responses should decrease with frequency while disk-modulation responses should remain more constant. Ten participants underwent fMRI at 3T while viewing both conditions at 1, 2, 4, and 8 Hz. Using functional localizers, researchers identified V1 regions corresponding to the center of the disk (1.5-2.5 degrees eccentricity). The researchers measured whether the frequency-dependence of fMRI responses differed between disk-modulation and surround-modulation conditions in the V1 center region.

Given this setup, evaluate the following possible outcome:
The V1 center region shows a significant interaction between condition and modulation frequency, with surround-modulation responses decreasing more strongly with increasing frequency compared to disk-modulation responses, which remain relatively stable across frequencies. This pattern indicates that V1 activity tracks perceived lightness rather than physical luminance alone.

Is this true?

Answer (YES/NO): NO